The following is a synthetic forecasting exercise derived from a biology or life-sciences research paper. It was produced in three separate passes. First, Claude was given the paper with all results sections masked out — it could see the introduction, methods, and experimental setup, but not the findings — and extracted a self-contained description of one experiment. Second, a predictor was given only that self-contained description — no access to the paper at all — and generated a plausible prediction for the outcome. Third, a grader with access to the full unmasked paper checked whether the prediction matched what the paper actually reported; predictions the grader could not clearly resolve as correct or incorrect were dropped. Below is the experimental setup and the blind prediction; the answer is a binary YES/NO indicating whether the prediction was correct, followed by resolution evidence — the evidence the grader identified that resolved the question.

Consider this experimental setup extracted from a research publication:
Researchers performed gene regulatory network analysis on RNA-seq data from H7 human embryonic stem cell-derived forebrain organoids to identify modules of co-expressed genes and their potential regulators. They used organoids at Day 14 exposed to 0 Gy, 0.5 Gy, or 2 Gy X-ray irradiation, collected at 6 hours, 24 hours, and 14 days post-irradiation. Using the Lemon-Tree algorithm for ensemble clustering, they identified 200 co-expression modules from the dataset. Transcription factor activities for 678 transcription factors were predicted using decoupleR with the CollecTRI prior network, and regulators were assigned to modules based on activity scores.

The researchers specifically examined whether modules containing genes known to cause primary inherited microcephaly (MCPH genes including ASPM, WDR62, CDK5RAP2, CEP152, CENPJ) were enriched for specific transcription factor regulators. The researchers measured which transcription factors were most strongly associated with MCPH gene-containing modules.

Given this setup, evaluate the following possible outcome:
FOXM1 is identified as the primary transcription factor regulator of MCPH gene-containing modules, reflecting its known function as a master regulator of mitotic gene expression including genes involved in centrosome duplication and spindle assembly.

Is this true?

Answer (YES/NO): NO